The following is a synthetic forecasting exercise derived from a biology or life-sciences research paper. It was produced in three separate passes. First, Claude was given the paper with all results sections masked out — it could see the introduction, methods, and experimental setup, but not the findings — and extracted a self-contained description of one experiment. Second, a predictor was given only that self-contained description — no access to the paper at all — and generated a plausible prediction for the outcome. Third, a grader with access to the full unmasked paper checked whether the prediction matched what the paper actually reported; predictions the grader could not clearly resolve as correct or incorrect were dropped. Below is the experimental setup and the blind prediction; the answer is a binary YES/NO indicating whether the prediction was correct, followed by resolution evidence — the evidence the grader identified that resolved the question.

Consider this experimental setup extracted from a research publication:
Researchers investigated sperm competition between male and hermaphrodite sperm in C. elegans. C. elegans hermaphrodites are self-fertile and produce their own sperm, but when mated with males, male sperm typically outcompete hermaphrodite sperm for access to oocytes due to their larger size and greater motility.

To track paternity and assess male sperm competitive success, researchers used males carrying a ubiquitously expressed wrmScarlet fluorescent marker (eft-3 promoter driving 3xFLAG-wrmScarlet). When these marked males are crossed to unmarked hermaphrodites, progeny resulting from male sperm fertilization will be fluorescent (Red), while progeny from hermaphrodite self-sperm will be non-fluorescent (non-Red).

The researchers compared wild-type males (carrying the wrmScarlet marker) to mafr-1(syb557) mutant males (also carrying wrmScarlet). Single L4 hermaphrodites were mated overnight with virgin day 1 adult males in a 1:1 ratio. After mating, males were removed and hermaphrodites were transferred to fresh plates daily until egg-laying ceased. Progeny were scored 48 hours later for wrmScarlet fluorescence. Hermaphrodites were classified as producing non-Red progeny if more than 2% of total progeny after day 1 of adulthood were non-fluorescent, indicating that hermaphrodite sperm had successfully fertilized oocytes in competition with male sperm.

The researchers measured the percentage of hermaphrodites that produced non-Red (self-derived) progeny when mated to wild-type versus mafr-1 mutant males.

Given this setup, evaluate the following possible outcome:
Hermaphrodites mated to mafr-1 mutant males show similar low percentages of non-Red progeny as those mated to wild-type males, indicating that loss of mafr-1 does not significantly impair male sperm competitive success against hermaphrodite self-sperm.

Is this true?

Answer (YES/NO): NO